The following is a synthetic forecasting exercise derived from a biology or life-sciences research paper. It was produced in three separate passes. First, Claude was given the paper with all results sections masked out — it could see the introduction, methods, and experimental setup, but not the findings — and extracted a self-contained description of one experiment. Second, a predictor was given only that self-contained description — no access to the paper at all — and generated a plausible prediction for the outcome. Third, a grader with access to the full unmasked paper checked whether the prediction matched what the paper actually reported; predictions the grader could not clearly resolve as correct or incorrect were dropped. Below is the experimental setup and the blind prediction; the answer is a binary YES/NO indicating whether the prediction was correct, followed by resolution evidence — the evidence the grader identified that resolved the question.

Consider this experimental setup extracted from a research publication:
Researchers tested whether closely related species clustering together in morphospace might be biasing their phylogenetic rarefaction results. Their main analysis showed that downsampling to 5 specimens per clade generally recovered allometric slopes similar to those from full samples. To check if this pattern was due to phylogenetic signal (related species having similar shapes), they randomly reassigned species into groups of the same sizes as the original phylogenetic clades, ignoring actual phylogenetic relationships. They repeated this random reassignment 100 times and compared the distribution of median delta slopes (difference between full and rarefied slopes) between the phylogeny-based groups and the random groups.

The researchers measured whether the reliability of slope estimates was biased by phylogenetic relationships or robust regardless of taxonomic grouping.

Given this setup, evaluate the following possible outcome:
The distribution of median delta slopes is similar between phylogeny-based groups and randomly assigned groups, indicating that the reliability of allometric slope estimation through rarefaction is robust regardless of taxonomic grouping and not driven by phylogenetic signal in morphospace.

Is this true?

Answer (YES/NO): YES